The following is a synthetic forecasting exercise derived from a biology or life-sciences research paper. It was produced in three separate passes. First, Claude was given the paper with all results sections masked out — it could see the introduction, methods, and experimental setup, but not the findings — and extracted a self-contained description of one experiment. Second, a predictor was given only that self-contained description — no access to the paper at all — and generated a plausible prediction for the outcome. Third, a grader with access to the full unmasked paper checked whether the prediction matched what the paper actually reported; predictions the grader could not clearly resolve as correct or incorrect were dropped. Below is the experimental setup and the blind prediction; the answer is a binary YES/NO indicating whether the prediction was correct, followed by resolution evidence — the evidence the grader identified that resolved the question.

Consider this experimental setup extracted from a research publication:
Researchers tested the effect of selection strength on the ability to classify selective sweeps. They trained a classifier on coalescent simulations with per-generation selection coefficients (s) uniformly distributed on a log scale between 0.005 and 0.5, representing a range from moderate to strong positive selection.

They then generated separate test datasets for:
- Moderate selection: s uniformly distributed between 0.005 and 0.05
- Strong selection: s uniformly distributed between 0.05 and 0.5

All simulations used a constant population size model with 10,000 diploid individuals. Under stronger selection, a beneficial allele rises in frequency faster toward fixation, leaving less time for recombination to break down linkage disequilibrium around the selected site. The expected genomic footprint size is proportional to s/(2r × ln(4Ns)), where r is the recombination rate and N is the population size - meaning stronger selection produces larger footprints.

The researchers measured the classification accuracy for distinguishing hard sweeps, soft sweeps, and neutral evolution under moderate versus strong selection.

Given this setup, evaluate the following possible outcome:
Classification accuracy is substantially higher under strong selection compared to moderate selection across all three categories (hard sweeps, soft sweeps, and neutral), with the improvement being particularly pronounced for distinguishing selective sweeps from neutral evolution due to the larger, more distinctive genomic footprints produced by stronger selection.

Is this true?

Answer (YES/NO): NO